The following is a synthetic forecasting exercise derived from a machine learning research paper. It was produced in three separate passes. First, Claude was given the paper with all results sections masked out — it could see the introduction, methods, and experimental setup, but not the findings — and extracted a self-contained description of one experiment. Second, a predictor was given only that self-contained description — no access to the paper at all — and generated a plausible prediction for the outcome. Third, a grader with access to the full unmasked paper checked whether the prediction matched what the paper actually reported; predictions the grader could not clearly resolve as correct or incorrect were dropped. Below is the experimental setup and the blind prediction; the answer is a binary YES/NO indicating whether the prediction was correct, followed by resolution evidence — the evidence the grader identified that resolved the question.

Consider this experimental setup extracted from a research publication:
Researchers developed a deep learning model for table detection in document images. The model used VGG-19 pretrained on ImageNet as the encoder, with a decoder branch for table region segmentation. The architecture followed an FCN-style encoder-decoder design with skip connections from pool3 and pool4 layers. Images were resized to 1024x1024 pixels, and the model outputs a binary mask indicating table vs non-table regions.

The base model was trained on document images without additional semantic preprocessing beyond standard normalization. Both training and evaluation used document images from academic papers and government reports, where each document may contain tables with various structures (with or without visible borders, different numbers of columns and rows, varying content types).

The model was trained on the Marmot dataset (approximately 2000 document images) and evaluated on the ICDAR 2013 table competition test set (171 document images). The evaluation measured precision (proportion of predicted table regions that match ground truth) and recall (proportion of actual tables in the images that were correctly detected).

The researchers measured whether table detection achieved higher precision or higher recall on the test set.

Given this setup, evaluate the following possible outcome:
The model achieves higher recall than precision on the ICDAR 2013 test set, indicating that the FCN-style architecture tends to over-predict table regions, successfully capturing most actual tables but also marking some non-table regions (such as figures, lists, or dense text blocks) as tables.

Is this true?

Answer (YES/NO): NO